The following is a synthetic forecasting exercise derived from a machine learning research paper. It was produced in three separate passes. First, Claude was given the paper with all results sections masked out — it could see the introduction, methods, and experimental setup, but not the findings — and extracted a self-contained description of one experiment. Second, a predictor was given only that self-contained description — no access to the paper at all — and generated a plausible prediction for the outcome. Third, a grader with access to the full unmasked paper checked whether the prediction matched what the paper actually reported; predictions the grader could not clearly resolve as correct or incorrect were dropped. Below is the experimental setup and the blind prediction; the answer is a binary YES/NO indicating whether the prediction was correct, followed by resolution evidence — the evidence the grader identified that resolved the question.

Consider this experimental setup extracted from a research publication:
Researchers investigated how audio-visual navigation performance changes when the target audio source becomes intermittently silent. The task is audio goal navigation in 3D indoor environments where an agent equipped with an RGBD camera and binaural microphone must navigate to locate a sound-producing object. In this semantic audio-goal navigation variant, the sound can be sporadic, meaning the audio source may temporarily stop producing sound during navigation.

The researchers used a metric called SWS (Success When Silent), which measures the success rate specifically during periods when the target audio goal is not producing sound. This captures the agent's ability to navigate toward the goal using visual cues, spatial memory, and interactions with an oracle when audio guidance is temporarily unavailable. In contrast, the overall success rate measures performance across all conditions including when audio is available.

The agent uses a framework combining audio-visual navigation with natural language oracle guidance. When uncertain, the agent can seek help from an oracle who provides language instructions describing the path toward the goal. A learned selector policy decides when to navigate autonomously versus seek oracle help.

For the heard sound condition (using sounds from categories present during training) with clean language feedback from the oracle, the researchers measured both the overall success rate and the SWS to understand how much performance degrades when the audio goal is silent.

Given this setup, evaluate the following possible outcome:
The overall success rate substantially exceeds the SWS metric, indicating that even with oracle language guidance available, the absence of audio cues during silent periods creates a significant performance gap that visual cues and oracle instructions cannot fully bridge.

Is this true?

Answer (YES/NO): YES